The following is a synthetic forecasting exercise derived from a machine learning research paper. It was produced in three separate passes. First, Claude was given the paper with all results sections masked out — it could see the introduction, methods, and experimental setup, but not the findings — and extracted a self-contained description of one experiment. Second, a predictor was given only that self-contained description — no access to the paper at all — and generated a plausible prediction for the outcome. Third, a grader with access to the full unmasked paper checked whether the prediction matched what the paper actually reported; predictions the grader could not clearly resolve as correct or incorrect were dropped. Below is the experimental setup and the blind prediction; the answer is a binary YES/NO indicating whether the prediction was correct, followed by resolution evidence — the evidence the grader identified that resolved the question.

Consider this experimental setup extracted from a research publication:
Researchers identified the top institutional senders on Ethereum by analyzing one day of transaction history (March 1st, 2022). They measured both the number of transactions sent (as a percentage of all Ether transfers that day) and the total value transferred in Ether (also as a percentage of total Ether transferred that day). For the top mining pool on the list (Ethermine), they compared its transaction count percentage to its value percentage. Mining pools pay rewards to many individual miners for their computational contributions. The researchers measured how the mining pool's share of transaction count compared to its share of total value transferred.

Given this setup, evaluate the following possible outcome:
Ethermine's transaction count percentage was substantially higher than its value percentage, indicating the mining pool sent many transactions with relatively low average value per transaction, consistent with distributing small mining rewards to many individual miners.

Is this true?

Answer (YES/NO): YES